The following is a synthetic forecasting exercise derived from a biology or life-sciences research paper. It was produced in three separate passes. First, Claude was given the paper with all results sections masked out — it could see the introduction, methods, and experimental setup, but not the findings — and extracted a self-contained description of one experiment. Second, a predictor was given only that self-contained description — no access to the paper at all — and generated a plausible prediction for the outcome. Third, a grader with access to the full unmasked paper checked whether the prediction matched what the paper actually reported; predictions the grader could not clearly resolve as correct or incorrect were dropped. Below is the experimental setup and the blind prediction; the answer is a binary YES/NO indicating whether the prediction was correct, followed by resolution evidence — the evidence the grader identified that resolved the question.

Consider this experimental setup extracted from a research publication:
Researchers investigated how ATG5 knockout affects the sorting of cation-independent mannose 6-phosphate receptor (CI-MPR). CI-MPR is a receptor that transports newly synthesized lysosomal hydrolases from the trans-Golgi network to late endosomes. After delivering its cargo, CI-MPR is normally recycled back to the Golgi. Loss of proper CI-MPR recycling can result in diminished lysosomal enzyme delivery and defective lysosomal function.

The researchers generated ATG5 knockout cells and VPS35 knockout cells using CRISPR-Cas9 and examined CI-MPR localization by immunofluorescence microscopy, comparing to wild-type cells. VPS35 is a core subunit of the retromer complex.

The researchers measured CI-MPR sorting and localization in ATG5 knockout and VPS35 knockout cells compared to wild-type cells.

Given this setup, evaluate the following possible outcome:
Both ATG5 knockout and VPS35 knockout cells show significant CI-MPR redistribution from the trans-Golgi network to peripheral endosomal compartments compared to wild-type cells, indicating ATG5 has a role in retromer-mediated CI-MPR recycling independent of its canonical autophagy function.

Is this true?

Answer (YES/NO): NO